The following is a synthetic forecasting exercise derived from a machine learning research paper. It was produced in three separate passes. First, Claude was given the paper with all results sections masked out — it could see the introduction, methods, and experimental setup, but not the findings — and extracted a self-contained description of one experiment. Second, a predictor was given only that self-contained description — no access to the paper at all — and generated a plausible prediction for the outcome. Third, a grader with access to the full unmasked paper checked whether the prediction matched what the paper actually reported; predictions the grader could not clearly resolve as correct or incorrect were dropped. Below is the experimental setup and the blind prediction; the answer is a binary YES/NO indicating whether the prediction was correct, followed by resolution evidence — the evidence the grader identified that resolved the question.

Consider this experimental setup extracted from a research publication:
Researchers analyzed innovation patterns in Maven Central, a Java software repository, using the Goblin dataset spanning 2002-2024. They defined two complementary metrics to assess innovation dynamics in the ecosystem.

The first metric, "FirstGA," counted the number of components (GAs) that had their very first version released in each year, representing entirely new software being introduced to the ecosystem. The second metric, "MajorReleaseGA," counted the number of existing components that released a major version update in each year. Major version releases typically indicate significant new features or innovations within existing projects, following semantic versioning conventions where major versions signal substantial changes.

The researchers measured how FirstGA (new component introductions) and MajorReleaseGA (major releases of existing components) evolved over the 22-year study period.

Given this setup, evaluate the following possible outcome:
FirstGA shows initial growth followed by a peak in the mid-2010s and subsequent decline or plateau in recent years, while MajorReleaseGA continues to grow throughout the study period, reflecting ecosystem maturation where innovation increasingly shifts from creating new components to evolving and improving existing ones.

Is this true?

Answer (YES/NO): NO